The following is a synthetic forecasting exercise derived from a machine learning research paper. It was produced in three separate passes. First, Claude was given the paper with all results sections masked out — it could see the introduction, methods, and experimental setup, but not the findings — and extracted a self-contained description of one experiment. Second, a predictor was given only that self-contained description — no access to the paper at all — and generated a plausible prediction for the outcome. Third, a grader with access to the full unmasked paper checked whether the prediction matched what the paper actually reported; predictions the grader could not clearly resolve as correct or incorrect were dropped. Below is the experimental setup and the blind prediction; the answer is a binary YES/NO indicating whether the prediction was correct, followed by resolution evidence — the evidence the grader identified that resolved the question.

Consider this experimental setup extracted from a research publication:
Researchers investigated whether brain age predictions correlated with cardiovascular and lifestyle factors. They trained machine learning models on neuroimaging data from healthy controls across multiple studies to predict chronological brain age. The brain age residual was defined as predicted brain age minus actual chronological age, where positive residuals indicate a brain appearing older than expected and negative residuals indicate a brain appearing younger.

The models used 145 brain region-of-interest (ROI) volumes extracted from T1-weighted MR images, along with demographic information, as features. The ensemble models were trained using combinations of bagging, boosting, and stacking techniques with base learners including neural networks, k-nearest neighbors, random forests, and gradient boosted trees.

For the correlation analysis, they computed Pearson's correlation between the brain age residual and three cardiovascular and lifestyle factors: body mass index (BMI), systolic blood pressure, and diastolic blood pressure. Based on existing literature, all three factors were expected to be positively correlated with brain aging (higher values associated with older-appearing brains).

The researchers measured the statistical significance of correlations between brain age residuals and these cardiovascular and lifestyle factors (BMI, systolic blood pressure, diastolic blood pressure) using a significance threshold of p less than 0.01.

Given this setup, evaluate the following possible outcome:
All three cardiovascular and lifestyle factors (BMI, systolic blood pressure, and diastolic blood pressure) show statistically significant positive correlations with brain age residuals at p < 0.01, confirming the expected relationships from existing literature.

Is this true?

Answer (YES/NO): NO